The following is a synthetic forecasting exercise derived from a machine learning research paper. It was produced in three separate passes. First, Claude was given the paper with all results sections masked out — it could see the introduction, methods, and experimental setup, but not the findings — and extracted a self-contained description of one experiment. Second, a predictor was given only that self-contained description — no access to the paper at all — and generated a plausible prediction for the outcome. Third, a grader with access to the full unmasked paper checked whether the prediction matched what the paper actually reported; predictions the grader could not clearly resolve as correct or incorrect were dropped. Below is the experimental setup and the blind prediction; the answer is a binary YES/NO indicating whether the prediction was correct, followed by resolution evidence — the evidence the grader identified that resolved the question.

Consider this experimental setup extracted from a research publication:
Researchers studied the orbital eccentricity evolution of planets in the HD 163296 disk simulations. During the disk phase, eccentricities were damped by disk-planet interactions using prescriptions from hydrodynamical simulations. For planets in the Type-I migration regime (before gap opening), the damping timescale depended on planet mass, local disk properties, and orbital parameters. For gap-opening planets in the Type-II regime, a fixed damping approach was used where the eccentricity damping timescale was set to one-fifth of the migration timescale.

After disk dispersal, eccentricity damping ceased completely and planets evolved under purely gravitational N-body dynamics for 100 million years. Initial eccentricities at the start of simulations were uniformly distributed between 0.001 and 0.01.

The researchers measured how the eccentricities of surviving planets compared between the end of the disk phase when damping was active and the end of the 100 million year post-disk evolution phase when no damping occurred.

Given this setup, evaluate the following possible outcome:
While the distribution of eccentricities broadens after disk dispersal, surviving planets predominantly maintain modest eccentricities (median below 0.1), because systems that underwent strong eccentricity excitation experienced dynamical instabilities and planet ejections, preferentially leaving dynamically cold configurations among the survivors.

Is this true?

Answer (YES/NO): NO